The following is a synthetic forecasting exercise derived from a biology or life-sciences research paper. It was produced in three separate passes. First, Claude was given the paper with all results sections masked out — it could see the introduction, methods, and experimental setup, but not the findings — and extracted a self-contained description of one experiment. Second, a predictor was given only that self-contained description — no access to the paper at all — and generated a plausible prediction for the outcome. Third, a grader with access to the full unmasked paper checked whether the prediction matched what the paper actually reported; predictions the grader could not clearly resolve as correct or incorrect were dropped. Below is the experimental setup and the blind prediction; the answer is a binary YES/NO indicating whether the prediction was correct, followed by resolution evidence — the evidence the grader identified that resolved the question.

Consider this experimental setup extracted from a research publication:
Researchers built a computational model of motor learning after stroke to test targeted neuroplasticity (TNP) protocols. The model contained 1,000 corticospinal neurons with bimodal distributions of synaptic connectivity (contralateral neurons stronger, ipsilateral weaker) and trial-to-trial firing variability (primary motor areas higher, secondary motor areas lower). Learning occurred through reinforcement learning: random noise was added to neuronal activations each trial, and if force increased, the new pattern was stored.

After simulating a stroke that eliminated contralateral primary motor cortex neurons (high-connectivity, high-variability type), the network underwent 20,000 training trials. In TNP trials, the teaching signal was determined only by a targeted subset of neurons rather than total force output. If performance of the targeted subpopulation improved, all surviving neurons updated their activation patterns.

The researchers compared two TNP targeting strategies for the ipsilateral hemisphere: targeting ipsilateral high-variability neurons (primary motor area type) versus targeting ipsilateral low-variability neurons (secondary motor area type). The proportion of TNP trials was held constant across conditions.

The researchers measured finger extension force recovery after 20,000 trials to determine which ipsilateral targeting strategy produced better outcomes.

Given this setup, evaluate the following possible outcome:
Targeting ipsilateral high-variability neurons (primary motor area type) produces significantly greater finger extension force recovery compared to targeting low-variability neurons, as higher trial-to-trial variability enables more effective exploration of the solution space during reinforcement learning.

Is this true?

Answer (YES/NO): NO